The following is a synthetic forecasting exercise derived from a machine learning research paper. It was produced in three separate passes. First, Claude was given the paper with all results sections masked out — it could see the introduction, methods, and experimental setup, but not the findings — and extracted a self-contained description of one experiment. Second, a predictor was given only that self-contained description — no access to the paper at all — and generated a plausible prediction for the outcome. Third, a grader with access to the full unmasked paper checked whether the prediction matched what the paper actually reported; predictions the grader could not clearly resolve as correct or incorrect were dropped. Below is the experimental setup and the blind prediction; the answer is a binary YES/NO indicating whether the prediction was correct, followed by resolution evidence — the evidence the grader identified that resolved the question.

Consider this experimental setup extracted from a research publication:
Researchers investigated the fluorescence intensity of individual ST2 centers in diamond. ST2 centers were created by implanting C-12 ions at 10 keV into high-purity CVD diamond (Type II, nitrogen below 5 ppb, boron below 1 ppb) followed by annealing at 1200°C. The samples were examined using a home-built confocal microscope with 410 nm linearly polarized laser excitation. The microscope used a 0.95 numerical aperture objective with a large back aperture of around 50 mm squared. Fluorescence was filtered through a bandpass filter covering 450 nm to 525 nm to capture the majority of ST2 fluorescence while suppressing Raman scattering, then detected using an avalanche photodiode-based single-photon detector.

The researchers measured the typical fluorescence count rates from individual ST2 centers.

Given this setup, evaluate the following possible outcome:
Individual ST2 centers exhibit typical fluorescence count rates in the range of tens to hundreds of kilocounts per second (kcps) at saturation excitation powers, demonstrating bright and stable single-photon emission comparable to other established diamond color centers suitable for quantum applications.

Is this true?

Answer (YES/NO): NO